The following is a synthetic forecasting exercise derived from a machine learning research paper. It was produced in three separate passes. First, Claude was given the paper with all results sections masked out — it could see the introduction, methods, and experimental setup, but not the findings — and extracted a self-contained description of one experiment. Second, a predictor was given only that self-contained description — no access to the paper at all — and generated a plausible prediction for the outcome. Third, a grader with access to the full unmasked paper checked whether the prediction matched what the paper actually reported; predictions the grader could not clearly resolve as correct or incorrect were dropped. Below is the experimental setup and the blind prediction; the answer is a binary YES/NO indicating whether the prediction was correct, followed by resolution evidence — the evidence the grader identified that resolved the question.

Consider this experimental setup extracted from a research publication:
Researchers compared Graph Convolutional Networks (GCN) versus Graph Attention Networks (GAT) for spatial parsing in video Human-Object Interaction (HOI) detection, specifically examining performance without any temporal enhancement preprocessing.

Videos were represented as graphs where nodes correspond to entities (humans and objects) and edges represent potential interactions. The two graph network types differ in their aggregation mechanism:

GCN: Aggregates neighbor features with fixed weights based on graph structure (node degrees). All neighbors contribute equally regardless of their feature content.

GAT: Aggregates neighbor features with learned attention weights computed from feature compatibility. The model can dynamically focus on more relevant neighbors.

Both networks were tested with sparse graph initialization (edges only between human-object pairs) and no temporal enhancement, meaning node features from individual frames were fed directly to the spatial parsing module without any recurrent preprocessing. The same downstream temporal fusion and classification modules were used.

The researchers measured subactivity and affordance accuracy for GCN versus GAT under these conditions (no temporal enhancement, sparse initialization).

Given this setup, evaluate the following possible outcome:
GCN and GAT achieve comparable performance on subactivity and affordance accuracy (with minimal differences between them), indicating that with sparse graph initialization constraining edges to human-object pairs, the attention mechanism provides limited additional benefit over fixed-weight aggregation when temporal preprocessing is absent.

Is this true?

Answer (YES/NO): NO